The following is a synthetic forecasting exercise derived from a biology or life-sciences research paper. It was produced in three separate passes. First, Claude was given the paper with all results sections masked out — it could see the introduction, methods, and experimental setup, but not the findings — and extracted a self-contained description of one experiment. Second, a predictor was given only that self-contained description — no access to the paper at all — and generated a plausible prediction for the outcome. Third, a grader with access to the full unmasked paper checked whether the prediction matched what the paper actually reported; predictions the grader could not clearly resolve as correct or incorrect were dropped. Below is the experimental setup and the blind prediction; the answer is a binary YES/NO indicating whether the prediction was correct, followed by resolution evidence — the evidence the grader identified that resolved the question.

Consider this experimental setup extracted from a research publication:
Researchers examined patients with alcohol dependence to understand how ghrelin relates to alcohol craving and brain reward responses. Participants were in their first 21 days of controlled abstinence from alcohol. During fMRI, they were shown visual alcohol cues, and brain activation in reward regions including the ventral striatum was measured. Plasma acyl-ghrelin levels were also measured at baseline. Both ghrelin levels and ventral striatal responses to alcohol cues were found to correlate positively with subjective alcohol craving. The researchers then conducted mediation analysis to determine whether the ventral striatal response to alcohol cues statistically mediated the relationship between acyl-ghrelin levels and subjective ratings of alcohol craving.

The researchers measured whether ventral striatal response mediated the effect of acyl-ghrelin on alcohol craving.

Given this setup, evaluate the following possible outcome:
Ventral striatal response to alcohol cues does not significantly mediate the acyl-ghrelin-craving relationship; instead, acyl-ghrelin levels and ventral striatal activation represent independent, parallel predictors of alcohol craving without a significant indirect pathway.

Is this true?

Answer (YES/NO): NO